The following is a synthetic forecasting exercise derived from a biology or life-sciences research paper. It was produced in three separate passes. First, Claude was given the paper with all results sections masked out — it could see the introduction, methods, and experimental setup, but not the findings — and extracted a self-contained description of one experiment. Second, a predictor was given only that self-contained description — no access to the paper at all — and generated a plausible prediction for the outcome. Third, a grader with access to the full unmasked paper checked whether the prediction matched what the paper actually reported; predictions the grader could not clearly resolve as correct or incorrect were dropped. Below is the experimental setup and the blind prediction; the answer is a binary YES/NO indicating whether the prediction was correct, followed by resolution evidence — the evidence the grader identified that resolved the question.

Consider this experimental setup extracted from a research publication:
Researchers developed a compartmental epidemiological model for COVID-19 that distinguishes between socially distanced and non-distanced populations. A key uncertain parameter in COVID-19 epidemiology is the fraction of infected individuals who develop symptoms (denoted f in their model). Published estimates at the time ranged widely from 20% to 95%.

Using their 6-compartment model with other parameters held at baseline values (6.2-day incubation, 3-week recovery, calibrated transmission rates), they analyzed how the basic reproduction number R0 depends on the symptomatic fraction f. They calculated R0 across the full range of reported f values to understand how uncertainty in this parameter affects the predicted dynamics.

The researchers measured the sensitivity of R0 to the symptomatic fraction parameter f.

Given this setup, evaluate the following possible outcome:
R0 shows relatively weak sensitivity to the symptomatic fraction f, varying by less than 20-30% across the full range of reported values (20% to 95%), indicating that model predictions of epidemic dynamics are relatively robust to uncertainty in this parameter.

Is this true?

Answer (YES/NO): NO